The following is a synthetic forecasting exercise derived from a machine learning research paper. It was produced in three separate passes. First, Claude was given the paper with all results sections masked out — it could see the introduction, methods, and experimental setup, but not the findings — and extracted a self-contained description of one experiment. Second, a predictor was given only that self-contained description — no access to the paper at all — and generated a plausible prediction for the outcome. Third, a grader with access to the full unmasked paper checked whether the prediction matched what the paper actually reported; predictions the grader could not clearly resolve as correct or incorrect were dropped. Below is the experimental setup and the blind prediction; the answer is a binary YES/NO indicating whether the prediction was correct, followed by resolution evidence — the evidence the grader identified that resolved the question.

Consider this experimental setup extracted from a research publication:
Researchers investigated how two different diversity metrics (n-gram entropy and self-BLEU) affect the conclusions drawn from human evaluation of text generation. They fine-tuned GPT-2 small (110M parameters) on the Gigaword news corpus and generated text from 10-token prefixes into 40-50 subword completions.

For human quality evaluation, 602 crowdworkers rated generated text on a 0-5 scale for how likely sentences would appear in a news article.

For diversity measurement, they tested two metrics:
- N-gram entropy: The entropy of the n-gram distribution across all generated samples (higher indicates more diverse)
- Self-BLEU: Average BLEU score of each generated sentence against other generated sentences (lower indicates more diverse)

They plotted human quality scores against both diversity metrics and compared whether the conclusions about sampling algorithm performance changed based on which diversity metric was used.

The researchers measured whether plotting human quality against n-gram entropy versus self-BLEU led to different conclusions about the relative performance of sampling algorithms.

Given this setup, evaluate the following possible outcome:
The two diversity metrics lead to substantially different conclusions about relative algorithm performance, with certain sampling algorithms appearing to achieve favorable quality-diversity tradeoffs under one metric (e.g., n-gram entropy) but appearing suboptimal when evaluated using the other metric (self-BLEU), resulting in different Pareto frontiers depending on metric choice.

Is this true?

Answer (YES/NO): NO